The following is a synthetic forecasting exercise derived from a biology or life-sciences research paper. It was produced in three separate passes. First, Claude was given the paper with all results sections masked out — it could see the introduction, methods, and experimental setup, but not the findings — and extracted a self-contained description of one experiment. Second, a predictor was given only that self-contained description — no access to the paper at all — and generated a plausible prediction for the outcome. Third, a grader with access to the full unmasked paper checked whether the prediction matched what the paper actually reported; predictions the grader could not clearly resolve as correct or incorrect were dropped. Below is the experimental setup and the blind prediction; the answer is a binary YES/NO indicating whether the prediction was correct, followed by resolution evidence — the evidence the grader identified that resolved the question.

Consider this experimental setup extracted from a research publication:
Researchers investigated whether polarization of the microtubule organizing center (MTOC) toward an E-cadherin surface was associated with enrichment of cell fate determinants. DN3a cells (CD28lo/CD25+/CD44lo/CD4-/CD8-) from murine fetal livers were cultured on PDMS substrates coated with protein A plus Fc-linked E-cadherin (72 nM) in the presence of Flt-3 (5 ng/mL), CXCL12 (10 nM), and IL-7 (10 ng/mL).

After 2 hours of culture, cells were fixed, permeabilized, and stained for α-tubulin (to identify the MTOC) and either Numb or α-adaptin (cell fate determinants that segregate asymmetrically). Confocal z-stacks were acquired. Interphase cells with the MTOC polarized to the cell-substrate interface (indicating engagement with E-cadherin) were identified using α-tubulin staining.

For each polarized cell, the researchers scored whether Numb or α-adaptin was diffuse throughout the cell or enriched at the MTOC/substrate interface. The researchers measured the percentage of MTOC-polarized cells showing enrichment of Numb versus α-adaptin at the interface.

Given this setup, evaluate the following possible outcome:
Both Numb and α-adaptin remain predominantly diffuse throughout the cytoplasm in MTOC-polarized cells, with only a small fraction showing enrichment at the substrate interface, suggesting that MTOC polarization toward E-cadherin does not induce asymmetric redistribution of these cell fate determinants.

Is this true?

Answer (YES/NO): NO